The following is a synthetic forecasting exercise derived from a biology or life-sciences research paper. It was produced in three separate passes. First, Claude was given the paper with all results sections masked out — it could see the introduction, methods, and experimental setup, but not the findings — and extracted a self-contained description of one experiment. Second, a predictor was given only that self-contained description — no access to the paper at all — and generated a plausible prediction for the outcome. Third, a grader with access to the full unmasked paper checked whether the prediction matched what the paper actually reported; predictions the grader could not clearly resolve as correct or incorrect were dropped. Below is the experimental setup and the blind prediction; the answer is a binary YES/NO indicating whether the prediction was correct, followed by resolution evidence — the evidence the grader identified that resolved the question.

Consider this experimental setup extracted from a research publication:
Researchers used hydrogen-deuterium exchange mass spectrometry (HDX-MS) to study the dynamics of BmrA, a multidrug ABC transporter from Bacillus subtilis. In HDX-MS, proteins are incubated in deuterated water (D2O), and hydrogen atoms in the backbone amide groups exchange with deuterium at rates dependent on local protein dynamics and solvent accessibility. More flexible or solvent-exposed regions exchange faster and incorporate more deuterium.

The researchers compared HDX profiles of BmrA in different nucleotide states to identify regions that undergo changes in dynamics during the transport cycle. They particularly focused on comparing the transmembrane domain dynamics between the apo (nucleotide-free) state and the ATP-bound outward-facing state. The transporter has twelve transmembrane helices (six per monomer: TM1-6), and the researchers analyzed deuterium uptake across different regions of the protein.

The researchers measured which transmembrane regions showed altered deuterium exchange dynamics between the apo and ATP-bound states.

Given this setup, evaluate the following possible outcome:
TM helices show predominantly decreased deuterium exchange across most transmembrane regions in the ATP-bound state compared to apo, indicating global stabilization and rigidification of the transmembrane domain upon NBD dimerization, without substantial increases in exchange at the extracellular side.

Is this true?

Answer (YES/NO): NO